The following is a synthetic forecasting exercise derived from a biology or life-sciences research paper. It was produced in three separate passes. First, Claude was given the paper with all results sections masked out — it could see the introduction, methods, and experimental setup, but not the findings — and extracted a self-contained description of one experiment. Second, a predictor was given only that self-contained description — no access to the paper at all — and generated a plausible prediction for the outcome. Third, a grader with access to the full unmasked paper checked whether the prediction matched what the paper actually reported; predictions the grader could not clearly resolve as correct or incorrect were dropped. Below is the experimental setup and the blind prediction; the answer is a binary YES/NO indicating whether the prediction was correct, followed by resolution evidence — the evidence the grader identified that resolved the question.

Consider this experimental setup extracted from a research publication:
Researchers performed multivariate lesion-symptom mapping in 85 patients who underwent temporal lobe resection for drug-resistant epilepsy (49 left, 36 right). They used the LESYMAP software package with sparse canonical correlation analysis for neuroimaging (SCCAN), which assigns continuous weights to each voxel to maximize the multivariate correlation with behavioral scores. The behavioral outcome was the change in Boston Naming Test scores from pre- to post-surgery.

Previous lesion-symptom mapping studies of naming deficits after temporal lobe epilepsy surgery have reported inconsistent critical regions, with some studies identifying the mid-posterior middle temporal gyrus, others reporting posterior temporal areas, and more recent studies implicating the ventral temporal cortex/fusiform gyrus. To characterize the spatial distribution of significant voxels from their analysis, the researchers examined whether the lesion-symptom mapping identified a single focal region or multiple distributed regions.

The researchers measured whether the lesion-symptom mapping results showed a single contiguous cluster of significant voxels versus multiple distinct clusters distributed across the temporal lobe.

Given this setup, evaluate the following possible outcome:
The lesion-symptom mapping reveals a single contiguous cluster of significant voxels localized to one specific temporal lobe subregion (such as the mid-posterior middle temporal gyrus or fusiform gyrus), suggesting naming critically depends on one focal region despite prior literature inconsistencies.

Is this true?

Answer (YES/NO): NO